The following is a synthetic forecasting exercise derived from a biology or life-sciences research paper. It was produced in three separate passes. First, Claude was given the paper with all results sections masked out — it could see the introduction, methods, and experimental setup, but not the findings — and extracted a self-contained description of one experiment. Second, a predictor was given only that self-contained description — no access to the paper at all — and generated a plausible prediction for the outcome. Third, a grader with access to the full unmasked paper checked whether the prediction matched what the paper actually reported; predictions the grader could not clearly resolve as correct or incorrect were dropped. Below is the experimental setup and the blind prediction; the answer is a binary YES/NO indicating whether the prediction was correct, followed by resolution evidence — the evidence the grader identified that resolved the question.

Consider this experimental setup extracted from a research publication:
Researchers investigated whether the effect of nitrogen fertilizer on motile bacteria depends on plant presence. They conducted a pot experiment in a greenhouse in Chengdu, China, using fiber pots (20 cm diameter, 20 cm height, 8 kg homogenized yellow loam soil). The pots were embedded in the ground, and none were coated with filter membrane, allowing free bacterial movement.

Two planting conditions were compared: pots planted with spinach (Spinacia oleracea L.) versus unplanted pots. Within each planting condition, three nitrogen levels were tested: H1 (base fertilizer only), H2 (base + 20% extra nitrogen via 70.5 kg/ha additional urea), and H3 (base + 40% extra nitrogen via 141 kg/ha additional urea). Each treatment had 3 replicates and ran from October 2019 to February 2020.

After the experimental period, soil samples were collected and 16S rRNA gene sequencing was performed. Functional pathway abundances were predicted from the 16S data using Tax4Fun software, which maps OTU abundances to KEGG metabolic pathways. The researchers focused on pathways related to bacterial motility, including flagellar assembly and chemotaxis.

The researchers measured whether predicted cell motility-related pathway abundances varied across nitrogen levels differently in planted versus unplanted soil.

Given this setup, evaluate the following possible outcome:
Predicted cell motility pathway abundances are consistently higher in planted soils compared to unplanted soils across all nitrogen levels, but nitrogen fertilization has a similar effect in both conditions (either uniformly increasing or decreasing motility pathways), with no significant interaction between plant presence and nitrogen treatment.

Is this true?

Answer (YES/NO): NO